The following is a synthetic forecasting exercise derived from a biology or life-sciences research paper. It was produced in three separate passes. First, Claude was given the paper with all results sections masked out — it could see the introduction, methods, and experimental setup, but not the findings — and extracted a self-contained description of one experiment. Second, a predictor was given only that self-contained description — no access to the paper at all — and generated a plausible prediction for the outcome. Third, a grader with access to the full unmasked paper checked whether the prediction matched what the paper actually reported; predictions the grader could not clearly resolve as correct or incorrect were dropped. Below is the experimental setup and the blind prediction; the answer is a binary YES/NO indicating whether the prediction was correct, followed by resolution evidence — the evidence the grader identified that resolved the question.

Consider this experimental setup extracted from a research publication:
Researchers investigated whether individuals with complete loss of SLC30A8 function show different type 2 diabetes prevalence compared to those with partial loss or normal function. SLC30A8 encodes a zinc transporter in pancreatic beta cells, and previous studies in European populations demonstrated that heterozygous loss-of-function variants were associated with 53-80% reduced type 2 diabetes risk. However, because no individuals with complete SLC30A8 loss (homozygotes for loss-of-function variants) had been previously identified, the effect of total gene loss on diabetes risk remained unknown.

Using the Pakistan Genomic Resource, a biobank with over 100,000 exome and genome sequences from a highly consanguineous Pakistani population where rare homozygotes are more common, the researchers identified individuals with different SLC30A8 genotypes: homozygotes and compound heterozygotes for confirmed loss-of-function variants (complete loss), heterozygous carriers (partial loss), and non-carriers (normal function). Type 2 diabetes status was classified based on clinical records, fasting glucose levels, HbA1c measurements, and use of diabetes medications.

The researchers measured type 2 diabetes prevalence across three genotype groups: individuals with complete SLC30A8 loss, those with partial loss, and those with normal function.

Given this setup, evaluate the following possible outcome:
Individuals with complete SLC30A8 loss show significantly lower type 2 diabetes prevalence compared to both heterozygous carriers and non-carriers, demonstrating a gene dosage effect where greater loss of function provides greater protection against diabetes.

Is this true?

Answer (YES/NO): YES